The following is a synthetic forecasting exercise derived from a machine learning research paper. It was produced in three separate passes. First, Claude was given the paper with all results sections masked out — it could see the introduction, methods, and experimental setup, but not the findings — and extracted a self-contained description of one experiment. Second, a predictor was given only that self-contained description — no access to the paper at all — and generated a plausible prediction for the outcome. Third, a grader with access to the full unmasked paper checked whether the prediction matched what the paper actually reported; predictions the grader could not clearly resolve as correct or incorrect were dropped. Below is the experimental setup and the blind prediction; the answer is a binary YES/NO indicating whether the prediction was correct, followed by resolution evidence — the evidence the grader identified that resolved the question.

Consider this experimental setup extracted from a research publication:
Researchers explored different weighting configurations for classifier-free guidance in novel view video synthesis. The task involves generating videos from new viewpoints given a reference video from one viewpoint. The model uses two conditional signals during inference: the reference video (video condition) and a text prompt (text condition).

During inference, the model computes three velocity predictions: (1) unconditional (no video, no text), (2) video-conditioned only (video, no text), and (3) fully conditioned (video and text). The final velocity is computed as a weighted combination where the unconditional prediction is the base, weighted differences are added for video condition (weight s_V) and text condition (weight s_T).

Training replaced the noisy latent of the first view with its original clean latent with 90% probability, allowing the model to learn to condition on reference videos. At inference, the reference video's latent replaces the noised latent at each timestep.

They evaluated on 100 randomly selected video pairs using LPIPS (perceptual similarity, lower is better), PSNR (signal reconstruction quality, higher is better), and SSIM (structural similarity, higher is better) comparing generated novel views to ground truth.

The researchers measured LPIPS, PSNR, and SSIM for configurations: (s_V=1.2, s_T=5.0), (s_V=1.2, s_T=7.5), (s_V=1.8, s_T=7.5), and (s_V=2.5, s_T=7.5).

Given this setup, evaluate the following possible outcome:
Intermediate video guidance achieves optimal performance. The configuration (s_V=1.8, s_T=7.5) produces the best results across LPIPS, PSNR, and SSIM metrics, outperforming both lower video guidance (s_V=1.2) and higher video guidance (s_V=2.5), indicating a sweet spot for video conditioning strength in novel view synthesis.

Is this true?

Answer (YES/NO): NO